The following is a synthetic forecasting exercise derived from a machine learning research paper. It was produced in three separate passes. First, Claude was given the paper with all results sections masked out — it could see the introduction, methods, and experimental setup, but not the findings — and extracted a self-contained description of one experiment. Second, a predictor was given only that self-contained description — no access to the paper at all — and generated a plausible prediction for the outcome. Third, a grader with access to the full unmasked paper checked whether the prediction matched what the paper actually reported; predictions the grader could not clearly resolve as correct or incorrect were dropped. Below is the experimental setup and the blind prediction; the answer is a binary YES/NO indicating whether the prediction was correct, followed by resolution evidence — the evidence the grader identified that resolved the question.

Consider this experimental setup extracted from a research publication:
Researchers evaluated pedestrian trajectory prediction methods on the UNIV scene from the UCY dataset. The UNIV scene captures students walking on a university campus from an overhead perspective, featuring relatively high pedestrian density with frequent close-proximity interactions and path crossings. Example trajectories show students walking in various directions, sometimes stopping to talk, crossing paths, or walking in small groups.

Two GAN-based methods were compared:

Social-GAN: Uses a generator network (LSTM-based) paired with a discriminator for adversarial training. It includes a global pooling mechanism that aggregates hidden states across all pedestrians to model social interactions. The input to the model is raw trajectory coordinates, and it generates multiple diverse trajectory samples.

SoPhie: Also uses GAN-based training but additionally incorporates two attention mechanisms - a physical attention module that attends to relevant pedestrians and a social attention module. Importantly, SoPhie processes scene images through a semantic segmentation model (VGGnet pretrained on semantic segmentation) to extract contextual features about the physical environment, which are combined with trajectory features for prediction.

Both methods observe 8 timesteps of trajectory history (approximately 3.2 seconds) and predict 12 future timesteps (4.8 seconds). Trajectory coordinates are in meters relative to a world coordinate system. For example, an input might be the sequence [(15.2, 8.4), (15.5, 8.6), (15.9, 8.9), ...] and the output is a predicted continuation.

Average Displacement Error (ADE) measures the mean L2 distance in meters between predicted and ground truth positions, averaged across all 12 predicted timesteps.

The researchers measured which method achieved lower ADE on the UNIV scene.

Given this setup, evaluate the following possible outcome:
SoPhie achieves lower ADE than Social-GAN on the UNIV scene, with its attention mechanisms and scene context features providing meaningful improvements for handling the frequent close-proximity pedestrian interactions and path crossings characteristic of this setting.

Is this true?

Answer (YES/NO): YES